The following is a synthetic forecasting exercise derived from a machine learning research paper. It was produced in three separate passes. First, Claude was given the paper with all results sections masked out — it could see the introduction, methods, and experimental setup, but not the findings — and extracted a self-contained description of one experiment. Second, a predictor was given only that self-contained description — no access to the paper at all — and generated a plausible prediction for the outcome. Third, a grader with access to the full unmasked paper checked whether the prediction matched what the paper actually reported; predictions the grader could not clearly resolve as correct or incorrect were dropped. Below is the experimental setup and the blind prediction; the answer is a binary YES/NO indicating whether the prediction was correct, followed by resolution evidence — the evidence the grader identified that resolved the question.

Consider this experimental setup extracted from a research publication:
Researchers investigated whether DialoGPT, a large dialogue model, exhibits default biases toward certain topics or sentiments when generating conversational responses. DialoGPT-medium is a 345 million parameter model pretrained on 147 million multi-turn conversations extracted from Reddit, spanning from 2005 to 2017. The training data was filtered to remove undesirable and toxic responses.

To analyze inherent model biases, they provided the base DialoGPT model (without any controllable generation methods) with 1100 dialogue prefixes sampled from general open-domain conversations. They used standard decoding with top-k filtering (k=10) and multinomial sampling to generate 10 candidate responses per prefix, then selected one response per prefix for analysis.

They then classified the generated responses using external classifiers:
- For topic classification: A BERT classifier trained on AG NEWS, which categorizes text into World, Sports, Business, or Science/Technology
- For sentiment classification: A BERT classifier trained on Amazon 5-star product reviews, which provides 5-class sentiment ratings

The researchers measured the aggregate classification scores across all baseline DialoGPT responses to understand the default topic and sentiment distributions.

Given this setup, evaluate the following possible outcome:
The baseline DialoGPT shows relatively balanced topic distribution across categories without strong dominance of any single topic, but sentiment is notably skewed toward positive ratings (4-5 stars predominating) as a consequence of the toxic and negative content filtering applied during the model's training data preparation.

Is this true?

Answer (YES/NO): NO